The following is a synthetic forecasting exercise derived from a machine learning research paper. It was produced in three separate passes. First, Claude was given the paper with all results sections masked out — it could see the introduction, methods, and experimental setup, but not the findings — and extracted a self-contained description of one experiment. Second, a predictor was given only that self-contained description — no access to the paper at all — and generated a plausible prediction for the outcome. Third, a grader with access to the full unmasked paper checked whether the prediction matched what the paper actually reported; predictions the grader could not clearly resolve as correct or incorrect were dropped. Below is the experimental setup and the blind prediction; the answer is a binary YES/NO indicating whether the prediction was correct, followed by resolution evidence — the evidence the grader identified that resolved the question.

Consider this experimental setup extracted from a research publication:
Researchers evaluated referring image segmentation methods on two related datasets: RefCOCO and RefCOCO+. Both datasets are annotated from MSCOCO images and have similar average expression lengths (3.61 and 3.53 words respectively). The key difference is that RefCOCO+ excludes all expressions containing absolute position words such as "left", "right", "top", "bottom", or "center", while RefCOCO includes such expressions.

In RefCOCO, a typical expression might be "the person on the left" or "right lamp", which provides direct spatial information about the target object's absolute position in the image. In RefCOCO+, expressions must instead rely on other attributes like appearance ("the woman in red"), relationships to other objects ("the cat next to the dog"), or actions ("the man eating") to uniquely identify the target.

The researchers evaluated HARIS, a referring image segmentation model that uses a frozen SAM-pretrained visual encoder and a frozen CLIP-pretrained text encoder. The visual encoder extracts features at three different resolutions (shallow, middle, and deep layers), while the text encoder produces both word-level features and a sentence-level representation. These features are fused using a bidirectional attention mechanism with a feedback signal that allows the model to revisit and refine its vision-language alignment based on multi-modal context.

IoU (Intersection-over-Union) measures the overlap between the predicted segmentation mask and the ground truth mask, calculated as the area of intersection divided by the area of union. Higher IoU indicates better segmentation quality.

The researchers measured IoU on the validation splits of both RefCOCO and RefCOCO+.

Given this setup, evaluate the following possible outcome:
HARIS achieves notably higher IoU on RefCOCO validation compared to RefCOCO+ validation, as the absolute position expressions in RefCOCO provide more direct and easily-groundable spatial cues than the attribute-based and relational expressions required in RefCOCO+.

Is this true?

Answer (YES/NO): YES